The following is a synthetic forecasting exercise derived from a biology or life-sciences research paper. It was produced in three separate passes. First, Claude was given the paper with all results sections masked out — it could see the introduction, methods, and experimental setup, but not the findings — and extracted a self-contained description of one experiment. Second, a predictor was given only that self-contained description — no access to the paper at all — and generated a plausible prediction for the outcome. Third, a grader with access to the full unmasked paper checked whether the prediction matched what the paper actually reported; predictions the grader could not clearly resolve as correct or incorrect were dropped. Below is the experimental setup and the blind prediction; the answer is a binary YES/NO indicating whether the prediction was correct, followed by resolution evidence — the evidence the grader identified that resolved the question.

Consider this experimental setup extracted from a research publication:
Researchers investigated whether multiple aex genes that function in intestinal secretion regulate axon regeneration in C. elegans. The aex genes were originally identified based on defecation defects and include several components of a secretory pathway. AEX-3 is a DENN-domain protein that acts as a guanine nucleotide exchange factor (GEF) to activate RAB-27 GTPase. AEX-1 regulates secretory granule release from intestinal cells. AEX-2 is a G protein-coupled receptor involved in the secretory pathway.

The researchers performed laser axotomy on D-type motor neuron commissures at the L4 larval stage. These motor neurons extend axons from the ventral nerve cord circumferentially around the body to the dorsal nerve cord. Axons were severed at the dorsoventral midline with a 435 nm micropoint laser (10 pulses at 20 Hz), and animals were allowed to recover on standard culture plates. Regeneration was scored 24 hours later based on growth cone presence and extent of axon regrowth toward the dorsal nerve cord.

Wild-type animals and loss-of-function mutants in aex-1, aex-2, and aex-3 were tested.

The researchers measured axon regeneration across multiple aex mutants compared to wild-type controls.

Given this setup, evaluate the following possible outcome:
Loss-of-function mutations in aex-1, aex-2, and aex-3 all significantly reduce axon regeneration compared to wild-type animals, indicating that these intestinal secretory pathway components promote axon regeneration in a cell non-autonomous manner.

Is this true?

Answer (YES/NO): NO